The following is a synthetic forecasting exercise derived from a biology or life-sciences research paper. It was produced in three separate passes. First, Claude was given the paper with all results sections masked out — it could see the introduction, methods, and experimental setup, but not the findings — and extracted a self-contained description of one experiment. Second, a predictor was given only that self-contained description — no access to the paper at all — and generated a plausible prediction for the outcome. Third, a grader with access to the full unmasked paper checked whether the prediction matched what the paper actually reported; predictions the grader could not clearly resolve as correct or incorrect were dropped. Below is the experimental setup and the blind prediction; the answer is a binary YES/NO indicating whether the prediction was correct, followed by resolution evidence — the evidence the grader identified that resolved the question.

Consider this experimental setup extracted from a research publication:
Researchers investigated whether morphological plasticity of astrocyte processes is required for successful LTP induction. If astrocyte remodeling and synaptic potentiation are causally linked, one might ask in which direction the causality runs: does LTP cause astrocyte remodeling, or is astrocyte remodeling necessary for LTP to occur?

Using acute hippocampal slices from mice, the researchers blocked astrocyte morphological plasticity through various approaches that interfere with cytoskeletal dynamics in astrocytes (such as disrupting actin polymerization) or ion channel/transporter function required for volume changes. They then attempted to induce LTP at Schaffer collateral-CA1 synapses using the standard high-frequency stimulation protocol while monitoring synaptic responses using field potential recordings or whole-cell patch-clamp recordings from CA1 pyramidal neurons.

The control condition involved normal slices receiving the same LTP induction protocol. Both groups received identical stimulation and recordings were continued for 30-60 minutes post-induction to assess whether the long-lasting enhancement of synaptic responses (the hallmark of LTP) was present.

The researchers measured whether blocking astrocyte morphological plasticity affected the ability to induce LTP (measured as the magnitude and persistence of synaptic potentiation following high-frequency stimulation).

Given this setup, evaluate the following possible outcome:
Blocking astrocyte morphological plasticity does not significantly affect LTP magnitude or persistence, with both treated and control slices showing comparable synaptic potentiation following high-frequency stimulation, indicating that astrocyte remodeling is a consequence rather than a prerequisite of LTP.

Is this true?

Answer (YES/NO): YES